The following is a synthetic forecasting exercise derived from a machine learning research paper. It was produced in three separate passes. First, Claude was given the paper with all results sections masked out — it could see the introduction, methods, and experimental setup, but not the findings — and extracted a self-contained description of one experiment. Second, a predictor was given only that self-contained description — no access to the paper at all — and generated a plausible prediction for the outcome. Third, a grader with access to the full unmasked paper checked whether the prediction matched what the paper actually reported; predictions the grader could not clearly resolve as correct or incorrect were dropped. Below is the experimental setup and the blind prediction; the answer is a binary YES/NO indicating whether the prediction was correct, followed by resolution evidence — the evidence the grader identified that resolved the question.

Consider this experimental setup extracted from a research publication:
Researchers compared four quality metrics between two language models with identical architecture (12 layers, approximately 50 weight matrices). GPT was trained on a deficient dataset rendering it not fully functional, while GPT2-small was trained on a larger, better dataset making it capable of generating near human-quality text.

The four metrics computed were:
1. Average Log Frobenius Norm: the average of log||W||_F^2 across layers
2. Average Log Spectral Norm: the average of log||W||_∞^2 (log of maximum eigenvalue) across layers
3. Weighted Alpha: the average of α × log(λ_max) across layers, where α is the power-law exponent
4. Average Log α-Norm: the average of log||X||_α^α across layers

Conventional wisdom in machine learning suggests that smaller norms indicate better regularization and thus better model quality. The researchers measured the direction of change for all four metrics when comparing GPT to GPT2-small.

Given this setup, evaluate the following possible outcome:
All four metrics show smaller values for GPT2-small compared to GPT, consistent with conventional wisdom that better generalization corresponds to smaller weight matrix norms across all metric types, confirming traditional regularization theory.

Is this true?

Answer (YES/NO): NO